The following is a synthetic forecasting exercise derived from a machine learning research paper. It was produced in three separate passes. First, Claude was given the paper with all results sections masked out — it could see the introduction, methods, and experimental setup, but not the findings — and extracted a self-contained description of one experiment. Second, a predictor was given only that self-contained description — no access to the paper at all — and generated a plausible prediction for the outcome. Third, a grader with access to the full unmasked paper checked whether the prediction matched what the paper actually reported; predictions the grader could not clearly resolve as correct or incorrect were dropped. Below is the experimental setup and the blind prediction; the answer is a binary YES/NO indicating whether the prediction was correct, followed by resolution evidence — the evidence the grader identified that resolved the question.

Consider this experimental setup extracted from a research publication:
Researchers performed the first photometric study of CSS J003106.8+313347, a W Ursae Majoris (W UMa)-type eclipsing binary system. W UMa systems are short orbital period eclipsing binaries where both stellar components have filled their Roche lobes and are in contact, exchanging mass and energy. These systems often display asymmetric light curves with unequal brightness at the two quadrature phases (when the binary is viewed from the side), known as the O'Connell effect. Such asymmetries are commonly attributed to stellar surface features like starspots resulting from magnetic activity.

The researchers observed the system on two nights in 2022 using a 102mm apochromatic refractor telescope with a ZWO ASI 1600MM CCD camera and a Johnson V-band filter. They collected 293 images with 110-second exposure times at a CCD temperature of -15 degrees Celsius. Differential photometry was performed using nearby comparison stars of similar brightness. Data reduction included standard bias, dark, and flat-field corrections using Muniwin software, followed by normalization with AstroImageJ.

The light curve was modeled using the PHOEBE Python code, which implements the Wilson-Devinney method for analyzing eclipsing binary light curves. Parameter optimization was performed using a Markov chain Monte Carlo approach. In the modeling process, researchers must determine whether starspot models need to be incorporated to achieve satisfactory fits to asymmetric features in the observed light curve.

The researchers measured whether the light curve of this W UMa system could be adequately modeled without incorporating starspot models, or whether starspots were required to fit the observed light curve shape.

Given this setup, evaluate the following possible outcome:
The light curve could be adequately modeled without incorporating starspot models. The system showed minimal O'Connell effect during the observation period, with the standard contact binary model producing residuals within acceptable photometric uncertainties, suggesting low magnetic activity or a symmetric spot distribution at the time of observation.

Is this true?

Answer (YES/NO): YES